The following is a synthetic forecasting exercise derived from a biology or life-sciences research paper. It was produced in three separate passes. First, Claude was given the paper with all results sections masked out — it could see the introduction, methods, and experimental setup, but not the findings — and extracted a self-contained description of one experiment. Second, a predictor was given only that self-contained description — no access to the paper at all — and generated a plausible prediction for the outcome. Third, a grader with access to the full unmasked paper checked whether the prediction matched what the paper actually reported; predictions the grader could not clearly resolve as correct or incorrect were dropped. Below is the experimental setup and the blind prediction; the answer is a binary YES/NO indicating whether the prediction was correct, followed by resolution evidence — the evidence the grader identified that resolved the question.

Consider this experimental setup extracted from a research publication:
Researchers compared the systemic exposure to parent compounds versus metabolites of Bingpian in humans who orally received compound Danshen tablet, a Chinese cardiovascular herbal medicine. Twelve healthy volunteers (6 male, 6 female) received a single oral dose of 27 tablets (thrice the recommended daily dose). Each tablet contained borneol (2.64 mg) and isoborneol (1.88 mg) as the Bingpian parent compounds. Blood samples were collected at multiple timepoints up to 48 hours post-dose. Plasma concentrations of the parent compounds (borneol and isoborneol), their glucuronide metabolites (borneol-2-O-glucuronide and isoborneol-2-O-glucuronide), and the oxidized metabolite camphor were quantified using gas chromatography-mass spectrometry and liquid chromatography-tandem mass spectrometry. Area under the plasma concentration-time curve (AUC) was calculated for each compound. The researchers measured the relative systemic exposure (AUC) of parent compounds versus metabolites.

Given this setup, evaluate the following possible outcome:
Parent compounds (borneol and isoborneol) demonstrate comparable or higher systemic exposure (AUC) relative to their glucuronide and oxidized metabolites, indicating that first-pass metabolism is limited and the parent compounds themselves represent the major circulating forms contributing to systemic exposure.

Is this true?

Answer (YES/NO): NO